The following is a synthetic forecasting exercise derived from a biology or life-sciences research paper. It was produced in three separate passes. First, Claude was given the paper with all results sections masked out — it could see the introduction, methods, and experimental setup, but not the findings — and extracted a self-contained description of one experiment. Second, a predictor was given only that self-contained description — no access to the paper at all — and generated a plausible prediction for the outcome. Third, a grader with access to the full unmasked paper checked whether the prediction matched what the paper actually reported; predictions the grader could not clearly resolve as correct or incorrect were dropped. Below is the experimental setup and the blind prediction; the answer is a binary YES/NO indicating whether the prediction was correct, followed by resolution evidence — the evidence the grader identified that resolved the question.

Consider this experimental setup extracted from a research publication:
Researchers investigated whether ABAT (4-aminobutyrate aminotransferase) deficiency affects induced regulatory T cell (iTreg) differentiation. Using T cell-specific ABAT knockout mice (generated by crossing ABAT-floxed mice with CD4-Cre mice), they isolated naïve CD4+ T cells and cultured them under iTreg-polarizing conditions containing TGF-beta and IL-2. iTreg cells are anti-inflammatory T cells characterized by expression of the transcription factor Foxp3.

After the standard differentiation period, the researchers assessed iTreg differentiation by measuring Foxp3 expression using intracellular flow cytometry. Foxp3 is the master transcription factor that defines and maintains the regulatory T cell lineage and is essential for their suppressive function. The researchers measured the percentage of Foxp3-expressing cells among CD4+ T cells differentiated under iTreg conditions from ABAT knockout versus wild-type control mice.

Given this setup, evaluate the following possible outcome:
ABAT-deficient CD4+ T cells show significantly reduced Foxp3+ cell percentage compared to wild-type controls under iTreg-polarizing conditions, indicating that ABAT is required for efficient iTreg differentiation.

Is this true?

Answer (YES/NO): NO